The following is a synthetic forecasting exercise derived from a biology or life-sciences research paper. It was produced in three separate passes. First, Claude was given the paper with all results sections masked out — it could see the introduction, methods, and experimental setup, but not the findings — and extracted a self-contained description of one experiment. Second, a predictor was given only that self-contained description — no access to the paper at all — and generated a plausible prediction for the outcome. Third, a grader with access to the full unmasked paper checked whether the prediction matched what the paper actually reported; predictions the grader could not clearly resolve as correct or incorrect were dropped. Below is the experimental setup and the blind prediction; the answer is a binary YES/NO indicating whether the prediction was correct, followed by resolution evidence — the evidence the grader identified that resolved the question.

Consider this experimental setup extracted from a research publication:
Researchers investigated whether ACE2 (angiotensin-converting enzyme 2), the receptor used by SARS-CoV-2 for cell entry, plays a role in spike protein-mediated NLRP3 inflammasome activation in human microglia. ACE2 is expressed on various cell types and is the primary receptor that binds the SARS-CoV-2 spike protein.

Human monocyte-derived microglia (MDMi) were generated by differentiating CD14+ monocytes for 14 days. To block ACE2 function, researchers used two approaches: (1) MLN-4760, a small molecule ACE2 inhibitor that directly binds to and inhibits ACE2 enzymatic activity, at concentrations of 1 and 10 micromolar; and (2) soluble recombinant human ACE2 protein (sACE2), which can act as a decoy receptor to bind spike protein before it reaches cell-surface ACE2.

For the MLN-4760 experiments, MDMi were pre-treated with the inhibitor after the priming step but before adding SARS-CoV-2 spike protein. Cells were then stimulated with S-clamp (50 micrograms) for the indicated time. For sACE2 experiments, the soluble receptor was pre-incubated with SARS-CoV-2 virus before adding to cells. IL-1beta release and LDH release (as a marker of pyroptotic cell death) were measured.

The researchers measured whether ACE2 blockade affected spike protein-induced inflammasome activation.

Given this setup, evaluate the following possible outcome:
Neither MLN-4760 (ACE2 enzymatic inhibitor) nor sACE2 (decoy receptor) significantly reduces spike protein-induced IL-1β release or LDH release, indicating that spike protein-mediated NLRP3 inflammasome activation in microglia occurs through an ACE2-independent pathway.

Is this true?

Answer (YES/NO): NO